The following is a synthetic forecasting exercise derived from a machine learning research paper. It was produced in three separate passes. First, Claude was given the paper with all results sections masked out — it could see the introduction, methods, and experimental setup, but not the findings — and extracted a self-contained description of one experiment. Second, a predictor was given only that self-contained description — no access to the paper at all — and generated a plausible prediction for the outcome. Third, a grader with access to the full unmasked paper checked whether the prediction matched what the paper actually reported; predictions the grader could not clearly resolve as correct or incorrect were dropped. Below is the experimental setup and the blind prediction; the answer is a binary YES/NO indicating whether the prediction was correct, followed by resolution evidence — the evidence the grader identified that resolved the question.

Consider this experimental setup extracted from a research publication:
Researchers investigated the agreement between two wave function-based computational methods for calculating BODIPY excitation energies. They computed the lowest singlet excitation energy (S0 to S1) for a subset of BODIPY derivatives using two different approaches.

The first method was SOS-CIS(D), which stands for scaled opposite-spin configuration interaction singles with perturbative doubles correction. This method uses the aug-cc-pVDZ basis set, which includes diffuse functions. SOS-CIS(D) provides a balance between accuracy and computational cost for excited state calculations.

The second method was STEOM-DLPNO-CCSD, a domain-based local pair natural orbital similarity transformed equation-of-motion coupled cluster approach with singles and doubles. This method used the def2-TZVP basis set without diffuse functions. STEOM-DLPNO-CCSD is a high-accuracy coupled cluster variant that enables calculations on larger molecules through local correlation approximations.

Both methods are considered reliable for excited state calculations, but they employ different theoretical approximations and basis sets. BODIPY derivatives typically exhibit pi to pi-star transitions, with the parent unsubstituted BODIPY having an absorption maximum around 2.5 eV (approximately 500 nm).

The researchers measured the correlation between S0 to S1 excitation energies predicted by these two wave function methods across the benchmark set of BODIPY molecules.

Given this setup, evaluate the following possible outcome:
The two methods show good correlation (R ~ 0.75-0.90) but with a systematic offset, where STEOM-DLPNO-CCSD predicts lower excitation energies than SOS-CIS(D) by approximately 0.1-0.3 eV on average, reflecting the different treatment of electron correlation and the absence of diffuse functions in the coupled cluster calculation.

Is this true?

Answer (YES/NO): NO